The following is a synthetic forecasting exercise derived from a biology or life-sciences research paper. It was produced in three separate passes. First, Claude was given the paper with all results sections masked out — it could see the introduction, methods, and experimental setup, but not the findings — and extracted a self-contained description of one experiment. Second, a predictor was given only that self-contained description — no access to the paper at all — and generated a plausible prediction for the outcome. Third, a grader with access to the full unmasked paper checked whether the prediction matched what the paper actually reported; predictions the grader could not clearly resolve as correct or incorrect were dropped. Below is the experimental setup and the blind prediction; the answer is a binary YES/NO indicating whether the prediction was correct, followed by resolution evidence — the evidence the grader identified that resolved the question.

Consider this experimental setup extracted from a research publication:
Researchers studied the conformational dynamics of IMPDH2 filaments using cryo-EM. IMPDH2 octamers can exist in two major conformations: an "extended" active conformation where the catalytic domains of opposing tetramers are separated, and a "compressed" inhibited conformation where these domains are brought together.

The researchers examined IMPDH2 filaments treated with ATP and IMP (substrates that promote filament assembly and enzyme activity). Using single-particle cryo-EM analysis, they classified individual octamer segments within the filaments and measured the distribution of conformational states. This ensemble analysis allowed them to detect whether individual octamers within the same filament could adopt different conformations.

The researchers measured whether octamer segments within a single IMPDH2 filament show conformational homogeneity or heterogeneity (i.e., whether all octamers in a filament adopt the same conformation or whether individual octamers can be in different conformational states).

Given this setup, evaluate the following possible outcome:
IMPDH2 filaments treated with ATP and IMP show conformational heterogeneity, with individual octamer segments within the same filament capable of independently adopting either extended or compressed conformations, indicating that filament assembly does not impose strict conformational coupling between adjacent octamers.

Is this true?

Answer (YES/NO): YES